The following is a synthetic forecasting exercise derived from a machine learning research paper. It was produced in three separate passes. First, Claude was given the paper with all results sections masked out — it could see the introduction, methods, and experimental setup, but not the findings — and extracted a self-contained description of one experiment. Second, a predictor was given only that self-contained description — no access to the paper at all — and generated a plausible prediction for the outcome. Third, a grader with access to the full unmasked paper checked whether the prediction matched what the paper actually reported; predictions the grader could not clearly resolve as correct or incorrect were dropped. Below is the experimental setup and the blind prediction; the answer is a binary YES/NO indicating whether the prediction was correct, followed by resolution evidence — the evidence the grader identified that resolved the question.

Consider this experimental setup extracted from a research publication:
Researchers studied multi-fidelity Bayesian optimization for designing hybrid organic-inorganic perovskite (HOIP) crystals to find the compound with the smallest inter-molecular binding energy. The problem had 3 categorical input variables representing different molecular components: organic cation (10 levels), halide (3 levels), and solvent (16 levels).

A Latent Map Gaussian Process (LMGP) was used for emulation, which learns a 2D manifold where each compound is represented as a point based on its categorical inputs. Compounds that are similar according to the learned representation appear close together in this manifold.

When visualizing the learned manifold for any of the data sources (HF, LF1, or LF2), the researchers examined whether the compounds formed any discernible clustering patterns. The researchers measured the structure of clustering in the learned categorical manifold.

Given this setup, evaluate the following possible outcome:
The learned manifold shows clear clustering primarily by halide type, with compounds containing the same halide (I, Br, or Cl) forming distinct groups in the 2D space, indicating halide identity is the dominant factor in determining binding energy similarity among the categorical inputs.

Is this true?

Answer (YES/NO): NO